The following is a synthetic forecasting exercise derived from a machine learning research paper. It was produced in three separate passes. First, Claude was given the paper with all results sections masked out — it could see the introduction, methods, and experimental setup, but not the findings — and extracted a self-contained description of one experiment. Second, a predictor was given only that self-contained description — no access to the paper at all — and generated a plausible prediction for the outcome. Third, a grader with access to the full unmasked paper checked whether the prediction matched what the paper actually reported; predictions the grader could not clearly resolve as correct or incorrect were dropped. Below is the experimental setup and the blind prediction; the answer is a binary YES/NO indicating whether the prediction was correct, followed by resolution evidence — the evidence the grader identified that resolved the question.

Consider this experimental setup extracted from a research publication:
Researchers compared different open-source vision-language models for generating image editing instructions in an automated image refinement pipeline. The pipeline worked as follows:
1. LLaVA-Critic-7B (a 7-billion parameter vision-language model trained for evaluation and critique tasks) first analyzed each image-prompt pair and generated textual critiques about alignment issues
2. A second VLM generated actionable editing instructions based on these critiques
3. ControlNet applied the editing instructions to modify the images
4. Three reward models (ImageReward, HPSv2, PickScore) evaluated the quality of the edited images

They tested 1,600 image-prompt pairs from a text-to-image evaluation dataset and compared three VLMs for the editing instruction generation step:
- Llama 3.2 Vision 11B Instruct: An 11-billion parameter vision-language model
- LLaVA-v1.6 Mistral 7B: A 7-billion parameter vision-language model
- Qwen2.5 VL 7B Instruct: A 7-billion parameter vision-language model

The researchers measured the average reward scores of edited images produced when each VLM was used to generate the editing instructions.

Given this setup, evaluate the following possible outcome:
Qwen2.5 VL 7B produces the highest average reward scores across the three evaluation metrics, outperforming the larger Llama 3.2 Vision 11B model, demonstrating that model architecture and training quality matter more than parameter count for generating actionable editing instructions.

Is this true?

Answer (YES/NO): NO